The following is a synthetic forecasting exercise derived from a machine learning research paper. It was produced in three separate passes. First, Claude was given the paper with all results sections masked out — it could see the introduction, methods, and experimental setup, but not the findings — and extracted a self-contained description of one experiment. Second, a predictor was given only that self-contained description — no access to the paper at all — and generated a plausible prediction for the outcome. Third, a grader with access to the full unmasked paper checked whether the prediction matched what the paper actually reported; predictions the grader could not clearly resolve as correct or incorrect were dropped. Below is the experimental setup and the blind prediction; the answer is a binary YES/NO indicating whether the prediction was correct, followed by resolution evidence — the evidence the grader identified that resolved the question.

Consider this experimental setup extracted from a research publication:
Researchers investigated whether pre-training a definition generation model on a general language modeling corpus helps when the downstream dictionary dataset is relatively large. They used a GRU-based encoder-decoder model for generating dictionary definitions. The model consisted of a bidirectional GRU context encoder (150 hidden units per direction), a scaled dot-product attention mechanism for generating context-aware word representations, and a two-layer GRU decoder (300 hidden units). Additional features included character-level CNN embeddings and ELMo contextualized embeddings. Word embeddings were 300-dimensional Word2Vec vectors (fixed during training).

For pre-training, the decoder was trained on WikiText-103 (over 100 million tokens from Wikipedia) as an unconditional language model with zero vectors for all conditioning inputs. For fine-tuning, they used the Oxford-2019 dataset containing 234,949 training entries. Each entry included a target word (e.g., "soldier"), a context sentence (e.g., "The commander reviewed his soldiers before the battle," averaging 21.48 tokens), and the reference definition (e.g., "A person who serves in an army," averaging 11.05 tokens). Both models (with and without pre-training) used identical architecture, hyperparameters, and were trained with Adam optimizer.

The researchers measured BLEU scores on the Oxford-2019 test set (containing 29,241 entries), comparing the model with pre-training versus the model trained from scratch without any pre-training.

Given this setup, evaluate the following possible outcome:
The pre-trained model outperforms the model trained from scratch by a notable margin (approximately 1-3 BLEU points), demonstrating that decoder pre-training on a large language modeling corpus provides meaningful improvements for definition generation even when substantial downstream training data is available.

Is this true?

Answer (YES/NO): NO